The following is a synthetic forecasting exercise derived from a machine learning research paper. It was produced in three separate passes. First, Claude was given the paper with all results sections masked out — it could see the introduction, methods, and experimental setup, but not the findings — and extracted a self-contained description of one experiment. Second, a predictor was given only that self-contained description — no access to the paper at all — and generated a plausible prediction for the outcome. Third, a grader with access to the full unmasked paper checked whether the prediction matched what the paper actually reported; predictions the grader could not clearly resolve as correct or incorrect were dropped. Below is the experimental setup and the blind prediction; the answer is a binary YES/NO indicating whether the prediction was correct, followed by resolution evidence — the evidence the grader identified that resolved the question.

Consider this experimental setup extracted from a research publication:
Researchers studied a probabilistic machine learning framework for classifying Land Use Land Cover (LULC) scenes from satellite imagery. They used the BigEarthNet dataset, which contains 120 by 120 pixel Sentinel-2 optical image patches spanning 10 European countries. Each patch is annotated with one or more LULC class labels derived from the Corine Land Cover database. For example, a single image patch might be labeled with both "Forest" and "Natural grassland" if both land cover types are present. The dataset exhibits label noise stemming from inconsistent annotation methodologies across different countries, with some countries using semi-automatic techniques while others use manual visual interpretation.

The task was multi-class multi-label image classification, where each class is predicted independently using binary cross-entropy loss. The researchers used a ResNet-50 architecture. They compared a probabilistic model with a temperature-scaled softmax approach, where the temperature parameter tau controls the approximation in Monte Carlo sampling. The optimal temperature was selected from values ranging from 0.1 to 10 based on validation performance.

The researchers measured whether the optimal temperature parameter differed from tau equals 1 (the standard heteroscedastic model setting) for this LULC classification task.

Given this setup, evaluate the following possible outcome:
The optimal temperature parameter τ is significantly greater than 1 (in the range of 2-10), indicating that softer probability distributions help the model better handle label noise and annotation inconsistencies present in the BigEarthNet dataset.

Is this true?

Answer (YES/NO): NO